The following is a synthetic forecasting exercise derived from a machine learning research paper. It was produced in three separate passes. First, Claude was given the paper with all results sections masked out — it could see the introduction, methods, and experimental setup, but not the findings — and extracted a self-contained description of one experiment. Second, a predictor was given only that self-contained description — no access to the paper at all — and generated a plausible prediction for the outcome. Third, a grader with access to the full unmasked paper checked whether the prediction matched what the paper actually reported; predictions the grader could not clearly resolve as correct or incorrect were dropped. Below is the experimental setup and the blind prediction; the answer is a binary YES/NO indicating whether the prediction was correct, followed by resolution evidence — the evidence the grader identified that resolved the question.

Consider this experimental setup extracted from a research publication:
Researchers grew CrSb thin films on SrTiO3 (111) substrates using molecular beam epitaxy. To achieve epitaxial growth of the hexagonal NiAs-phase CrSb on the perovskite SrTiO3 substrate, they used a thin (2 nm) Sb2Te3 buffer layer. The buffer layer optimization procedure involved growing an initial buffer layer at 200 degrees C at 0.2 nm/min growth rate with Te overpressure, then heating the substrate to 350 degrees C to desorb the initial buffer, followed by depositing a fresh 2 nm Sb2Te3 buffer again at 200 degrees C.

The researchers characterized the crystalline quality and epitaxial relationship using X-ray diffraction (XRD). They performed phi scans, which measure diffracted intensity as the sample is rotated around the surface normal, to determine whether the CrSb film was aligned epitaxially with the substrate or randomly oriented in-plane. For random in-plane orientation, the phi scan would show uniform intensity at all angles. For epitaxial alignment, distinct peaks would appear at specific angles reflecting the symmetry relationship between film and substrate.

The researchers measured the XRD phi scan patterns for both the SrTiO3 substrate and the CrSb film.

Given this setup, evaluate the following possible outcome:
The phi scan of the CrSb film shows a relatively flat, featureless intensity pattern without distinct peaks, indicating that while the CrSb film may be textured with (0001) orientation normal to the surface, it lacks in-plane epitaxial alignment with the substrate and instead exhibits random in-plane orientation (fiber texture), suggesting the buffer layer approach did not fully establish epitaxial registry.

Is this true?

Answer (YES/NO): NO